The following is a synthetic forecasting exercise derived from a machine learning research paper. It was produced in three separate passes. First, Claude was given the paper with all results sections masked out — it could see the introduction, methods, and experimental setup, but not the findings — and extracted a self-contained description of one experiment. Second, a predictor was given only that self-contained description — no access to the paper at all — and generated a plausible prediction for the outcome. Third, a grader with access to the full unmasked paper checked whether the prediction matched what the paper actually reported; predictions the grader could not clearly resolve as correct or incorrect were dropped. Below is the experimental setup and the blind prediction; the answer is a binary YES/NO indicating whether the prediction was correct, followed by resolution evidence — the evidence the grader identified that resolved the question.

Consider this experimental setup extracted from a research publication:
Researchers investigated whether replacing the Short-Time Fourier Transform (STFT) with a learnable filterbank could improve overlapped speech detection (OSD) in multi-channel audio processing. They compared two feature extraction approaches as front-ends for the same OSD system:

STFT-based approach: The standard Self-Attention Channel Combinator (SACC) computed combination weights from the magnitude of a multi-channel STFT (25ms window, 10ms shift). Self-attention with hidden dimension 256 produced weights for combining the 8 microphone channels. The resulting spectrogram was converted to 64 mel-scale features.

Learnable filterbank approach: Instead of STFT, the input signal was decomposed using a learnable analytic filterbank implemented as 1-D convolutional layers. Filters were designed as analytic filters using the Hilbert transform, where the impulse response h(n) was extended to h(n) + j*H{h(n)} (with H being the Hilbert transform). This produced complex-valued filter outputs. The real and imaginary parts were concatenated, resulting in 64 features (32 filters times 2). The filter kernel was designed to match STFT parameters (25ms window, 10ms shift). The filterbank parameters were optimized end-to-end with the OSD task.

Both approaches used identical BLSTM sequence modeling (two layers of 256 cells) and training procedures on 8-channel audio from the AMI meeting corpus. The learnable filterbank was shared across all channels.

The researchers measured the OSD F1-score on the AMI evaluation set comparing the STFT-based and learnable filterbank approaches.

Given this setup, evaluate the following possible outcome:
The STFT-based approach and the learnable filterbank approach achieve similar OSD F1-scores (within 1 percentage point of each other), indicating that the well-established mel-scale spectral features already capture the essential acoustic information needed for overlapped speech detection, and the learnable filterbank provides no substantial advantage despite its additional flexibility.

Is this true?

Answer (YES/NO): NO